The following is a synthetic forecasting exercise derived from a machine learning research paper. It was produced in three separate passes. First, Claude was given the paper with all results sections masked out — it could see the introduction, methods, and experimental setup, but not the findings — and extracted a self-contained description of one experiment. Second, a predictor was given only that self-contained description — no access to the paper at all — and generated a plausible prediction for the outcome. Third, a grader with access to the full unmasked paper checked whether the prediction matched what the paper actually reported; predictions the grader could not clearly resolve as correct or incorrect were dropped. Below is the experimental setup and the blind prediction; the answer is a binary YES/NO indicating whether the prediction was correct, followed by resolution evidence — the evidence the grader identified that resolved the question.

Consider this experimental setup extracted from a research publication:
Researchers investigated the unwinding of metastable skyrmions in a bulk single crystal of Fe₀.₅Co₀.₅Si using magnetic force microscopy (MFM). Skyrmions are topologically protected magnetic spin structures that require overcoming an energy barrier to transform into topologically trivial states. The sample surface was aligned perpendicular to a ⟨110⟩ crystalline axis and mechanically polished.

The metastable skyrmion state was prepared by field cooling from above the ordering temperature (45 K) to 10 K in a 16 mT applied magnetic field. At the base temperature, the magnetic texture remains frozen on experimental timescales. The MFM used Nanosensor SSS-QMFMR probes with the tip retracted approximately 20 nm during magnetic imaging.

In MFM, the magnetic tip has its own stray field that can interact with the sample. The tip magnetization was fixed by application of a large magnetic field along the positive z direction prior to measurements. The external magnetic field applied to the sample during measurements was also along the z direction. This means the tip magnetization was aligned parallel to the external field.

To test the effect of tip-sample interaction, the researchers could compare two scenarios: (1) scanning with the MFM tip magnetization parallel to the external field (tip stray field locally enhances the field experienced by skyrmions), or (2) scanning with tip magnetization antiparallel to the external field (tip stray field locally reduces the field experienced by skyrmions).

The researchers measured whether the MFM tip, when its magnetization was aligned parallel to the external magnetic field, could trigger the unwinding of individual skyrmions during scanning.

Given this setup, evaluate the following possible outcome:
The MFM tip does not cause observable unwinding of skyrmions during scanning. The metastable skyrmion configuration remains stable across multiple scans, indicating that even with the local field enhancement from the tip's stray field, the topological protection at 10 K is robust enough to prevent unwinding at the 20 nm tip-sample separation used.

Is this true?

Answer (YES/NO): NO